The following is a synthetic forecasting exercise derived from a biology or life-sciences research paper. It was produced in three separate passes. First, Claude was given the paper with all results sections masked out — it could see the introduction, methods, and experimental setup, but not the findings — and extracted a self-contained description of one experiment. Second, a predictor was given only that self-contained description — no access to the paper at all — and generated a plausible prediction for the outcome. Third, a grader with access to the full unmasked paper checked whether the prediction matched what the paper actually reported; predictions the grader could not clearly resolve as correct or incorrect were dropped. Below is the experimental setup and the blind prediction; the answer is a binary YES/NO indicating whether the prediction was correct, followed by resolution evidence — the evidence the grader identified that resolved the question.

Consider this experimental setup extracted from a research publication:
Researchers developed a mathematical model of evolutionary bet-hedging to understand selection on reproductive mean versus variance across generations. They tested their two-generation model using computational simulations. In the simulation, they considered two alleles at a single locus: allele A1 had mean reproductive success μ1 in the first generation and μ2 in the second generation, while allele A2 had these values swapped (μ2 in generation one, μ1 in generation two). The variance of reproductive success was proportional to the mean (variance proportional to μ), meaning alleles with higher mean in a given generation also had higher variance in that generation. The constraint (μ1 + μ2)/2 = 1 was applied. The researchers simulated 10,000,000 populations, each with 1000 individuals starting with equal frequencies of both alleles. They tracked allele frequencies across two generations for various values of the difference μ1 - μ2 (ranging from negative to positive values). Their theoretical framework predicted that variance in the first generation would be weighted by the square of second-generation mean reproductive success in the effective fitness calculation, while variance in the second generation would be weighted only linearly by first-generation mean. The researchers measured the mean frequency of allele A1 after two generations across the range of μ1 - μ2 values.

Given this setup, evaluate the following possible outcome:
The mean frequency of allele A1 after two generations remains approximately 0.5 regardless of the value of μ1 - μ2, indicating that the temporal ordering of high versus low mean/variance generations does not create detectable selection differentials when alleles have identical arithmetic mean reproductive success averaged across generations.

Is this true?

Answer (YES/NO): NO